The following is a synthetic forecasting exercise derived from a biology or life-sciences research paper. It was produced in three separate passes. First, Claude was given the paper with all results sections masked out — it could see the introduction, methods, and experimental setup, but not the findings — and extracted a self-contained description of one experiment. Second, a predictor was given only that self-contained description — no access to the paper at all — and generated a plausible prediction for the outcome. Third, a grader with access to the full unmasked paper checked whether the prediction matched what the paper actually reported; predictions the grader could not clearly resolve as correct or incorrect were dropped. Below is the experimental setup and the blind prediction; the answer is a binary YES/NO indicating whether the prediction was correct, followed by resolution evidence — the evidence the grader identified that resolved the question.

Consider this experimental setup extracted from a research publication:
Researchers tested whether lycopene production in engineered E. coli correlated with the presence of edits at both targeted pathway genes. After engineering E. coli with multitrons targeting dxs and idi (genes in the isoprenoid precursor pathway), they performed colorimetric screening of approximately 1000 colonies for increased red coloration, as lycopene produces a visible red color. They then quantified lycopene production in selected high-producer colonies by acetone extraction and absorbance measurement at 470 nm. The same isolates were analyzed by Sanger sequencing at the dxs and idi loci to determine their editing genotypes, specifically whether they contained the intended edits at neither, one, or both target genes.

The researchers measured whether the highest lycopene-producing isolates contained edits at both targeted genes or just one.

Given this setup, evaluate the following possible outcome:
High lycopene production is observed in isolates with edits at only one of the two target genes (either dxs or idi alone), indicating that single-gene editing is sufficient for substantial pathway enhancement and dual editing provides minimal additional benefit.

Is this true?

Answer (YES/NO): NO